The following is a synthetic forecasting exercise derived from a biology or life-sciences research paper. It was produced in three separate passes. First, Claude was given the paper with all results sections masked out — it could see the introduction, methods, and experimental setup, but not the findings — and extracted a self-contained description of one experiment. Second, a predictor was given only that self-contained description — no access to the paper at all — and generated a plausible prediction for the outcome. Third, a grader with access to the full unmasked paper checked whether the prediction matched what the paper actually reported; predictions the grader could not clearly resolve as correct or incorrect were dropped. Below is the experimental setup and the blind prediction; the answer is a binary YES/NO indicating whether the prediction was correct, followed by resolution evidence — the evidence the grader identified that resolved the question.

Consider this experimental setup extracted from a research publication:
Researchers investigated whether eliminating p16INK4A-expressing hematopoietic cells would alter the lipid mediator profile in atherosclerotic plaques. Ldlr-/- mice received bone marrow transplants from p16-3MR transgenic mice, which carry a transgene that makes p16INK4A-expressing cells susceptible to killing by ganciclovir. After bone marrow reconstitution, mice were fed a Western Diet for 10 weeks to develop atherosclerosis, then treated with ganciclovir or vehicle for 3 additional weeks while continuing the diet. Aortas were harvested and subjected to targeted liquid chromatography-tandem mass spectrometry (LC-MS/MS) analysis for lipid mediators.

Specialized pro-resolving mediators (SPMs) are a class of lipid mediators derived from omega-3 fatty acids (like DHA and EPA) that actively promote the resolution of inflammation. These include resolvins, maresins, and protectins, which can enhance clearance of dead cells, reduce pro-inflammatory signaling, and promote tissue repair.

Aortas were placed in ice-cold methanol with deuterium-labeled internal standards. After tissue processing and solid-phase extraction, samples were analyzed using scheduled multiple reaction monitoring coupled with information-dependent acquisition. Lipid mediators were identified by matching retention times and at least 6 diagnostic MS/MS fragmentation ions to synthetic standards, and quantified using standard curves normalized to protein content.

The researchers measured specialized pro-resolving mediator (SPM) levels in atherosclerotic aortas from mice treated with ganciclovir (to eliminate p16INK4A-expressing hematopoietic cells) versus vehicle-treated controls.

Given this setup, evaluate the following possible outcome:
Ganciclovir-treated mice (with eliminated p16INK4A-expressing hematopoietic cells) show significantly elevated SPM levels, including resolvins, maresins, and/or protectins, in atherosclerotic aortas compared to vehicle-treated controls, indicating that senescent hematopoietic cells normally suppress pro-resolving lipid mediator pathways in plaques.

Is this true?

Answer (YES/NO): NO